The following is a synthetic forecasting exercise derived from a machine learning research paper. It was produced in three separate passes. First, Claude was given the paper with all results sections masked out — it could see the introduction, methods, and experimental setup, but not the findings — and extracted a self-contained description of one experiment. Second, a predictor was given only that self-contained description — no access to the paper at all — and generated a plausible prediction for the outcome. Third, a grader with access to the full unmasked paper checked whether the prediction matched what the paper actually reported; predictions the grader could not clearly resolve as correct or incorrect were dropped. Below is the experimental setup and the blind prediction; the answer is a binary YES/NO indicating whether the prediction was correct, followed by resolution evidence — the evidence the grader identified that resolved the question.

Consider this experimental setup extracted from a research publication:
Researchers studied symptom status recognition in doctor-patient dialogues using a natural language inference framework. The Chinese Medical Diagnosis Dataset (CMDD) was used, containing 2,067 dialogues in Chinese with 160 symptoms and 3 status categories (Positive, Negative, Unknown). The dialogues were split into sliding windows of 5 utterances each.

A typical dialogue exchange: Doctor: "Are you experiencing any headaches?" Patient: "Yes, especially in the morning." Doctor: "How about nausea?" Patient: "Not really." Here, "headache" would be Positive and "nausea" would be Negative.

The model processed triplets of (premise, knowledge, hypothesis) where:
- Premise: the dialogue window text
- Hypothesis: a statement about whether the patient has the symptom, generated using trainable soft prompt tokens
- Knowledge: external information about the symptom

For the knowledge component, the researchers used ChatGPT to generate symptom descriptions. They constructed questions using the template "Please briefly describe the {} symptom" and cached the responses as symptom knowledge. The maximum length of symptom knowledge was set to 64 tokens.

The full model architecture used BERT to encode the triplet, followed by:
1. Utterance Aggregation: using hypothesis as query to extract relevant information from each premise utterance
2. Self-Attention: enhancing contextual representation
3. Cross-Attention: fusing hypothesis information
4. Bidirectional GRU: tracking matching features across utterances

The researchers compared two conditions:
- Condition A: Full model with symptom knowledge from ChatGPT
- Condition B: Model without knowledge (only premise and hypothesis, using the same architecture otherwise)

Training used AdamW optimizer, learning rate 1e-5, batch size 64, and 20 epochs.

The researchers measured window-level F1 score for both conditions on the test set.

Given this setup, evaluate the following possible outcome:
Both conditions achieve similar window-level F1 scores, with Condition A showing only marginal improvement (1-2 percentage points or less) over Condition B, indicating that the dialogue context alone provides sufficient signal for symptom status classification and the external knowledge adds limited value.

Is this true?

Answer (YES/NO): NO